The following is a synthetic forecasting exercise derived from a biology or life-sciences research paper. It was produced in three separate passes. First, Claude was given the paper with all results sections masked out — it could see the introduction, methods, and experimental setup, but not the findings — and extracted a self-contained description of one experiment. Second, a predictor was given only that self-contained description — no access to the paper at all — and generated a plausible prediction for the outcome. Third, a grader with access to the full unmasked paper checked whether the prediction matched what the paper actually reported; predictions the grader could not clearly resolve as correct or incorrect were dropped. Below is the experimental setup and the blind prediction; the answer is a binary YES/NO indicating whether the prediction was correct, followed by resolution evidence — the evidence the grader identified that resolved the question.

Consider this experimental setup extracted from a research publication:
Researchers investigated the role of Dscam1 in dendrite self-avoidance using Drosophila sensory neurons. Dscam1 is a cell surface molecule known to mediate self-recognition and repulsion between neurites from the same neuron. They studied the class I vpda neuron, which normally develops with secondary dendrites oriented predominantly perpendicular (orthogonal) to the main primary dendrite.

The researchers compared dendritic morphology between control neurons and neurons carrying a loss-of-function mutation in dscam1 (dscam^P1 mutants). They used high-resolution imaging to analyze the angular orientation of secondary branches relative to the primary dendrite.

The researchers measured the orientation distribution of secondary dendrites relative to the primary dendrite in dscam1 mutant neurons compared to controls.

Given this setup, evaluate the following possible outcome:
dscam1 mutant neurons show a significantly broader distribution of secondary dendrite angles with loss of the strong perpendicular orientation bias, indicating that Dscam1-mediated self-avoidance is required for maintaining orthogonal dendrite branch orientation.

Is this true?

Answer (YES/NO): YES